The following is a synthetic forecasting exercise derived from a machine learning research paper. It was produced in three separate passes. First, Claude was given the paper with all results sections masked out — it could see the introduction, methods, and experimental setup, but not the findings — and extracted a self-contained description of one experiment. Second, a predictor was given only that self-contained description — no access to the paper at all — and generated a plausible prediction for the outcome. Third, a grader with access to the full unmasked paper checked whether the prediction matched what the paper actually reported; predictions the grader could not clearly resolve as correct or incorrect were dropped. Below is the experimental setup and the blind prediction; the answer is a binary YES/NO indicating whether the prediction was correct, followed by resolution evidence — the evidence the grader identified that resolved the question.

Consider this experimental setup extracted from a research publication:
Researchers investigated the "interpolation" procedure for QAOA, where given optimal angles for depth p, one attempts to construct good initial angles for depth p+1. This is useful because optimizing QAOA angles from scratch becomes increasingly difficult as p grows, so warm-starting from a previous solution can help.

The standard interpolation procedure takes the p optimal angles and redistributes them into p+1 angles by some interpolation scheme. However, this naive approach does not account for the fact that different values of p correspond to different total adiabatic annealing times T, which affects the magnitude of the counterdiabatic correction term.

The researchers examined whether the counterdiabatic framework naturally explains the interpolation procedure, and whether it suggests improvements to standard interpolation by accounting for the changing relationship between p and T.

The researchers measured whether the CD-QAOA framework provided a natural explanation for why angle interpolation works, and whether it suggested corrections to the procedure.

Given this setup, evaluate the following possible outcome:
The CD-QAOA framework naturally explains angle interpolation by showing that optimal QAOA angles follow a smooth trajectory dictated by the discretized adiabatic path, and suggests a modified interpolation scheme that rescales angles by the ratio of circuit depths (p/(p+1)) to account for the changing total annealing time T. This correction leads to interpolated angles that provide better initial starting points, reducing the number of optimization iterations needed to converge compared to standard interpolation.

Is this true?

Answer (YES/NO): NO